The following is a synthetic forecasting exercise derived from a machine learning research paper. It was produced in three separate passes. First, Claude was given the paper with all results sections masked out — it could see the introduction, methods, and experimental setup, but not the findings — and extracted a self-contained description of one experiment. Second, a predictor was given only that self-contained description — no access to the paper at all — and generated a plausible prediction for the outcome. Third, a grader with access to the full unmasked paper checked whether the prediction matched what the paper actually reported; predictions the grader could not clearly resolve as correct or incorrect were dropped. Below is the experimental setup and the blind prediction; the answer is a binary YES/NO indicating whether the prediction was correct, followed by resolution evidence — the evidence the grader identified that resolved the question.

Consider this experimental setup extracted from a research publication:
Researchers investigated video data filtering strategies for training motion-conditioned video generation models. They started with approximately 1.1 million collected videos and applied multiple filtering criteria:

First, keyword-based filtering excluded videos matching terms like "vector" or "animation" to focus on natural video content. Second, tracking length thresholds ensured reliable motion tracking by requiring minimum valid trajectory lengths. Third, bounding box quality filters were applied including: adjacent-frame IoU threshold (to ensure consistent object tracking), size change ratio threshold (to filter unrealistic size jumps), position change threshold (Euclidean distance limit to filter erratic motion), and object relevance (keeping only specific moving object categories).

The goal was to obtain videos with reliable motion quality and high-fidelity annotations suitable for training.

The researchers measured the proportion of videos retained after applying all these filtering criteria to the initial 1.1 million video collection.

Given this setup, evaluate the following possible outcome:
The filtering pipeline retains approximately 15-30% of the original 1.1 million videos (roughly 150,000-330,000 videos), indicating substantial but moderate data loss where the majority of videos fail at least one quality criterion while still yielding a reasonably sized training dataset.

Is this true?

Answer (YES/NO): NO